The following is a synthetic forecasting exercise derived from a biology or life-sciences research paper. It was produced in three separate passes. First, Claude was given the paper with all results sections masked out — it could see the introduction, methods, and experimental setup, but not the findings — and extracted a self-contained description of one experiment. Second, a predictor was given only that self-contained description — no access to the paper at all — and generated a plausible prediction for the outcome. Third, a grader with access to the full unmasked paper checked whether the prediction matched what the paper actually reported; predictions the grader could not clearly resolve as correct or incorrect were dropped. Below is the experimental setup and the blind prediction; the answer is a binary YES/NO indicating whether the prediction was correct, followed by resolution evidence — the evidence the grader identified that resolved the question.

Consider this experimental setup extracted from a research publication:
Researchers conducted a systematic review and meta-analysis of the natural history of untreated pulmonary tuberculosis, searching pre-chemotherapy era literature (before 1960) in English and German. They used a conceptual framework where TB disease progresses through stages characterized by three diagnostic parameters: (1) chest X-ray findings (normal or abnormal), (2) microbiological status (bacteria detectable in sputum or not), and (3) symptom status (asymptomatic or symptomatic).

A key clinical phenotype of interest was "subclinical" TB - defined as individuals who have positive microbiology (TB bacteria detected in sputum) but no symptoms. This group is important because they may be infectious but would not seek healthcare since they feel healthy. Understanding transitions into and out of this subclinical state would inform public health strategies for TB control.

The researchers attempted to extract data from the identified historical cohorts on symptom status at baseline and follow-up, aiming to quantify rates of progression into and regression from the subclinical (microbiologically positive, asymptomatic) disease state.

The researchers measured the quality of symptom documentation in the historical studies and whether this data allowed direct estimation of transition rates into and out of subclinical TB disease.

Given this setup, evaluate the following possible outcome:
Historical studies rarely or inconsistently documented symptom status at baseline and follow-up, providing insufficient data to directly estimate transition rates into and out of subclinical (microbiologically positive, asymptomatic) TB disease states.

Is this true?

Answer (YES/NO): YES